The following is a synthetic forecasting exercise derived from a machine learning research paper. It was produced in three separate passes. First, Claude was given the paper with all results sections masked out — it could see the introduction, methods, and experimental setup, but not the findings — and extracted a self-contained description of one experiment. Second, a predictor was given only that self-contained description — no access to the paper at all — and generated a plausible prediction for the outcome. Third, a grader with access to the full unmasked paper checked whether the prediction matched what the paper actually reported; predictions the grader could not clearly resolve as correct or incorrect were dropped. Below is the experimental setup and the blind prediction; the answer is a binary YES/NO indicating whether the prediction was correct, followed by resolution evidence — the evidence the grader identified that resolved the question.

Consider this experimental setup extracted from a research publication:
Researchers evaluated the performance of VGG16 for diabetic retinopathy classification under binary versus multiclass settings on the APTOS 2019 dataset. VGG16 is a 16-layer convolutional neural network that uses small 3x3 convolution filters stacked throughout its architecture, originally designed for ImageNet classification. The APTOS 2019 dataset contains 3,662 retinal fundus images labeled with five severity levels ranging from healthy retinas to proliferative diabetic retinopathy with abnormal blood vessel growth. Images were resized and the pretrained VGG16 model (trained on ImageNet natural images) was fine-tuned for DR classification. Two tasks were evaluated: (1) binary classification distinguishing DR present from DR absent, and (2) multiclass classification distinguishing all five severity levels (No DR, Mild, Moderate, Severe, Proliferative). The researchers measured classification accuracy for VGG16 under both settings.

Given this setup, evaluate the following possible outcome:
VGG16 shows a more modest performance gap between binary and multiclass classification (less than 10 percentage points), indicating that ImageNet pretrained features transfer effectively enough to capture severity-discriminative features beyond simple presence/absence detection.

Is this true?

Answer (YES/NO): NO